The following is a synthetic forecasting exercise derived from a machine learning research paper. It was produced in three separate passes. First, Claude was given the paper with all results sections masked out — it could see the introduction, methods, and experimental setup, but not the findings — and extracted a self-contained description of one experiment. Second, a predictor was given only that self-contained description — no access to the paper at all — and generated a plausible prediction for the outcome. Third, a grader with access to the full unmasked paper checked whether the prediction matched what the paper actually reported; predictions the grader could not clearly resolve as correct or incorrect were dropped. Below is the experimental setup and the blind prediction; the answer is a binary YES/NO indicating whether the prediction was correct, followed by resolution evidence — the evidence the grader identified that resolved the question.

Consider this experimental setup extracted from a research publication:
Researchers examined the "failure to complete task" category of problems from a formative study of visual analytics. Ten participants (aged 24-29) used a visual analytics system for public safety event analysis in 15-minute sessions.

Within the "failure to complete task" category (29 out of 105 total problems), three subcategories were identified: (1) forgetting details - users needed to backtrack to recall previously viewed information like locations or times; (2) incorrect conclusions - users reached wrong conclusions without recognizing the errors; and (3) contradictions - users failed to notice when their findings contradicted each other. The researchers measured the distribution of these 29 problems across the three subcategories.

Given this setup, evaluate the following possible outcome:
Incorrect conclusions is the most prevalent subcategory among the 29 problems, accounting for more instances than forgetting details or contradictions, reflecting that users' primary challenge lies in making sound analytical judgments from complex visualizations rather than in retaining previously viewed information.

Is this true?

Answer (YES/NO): NO